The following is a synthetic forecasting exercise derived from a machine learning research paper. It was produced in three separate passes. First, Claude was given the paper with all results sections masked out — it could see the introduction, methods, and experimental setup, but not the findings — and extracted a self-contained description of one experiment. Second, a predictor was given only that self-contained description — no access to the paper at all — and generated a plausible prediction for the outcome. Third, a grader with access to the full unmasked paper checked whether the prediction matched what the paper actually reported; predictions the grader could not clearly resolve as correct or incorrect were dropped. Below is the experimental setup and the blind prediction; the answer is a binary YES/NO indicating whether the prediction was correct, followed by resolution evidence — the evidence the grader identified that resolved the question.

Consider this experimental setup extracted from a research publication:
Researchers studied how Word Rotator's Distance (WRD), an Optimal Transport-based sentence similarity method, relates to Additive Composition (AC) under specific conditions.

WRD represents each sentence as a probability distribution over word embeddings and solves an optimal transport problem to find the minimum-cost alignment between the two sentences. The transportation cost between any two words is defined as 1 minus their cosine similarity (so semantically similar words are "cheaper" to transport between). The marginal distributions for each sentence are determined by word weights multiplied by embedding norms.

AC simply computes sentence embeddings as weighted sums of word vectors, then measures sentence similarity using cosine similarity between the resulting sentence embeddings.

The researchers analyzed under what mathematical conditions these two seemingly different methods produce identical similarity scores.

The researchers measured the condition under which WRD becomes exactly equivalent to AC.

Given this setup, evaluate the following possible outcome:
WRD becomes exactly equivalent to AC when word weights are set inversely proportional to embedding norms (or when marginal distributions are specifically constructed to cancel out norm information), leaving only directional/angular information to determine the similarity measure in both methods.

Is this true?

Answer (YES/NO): NO